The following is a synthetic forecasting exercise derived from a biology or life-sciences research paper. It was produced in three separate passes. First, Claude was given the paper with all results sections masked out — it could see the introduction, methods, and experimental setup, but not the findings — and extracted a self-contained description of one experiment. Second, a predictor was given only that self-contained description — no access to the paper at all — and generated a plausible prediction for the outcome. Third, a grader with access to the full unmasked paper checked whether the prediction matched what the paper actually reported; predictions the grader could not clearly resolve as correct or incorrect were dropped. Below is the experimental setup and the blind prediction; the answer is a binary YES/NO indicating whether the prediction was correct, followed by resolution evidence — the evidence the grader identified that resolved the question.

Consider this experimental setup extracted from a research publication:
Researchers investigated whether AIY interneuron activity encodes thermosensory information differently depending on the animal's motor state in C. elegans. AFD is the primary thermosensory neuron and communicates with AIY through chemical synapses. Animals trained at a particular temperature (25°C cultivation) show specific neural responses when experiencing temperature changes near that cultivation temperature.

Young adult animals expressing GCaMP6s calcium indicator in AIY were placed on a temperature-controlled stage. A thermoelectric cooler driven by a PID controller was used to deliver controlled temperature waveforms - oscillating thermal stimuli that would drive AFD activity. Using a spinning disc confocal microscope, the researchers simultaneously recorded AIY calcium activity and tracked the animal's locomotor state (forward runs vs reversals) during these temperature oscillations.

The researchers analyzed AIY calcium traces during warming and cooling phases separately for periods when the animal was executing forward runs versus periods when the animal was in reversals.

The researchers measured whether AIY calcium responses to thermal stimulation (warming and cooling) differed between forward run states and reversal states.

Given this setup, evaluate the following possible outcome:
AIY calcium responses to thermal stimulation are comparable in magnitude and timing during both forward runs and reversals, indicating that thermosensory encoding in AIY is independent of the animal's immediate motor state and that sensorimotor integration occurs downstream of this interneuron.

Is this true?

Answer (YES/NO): NO